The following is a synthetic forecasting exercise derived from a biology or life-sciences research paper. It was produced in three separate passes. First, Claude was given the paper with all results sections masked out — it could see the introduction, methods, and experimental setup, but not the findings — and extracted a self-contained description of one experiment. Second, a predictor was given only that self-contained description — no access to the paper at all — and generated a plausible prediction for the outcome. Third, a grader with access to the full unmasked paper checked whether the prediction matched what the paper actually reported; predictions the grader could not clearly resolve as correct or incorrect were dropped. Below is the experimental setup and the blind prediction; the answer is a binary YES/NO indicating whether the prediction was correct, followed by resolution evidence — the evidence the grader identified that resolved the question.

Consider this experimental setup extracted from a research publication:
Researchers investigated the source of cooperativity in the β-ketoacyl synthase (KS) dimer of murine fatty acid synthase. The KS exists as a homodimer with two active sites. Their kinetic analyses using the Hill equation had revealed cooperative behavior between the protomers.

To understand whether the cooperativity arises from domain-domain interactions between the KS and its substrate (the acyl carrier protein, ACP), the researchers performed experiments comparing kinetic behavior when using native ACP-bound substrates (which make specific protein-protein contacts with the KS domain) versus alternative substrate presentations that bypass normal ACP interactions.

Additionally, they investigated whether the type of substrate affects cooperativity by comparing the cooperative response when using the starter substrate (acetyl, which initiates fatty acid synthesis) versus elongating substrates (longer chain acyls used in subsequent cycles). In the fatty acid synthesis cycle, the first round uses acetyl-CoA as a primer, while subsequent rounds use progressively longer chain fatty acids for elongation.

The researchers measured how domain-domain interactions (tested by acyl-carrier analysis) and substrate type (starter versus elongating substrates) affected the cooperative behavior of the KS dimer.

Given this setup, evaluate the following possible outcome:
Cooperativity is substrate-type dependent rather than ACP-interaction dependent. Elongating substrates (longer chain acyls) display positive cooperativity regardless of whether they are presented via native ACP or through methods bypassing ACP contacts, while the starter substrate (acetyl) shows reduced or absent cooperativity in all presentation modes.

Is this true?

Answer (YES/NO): NO